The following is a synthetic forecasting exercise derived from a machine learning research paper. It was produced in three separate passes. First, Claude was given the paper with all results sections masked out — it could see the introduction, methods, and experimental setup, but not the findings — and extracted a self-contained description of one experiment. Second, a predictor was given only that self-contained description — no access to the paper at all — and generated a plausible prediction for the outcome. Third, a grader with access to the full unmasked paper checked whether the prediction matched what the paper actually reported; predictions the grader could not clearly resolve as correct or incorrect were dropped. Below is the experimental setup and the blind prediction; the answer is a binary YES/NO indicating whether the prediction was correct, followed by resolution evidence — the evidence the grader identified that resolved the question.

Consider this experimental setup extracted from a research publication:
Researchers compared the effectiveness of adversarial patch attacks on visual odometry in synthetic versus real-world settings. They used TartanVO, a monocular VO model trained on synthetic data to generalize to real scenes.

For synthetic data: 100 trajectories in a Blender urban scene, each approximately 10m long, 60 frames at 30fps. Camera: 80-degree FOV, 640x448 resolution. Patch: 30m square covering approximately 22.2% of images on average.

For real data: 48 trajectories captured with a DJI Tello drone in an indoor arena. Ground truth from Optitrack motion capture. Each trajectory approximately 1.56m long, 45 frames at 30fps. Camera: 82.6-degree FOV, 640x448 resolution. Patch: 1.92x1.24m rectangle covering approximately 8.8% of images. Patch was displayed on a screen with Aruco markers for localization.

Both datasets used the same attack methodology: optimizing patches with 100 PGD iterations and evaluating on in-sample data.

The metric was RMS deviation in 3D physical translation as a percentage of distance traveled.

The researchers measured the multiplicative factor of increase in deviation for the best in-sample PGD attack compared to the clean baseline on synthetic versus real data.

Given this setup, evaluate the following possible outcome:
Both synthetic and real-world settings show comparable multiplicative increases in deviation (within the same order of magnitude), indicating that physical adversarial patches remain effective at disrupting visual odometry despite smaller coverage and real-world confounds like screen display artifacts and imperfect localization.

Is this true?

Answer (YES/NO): YES